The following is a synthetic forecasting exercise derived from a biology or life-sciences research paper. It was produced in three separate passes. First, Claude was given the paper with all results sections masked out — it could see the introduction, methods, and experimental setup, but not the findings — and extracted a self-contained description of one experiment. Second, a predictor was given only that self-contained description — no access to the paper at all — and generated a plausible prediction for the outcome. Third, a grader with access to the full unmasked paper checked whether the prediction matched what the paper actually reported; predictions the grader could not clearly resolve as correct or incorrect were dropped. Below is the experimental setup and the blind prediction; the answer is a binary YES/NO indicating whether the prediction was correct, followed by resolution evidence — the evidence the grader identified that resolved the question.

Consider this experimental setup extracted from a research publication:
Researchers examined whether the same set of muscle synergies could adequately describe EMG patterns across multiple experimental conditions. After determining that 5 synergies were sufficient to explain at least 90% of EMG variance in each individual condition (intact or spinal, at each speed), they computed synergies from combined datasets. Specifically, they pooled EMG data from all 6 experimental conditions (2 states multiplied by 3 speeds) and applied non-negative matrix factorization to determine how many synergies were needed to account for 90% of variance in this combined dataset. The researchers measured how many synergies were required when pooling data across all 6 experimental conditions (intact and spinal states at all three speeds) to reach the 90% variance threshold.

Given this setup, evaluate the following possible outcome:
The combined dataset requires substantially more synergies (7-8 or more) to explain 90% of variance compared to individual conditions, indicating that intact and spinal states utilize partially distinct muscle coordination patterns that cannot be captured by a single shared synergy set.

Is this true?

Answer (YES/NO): YES